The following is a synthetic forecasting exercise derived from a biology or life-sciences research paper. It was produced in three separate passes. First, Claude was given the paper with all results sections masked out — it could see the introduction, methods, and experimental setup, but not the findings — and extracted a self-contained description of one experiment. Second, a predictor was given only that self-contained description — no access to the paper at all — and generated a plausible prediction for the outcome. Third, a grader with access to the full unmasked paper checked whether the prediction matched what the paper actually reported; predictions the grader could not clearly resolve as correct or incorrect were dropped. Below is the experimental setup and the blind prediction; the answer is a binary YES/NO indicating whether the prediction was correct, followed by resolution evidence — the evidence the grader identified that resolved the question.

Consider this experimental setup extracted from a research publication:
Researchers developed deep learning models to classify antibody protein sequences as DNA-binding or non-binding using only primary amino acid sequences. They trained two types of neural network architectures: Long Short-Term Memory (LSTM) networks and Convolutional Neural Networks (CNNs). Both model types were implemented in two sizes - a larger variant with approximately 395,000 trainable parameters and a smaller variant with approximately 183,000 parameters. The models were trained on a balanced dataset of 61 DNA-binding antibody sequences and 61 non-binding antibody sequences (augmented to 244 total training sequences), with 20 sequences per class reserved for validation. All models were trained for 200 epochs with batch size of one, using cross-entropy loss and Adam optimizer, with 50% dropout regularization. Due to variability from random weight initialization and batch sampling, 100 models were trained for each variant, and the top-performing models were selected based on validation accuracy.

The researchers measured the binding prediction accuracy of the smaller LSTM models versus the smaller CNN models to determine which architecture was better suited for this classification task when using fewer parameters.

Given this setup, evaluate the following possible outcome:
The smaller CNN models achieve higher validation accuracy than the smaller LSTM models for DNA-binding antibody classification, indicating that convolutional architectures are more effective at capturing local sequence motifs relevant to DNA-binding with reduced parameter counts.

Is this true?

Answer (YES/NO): YES